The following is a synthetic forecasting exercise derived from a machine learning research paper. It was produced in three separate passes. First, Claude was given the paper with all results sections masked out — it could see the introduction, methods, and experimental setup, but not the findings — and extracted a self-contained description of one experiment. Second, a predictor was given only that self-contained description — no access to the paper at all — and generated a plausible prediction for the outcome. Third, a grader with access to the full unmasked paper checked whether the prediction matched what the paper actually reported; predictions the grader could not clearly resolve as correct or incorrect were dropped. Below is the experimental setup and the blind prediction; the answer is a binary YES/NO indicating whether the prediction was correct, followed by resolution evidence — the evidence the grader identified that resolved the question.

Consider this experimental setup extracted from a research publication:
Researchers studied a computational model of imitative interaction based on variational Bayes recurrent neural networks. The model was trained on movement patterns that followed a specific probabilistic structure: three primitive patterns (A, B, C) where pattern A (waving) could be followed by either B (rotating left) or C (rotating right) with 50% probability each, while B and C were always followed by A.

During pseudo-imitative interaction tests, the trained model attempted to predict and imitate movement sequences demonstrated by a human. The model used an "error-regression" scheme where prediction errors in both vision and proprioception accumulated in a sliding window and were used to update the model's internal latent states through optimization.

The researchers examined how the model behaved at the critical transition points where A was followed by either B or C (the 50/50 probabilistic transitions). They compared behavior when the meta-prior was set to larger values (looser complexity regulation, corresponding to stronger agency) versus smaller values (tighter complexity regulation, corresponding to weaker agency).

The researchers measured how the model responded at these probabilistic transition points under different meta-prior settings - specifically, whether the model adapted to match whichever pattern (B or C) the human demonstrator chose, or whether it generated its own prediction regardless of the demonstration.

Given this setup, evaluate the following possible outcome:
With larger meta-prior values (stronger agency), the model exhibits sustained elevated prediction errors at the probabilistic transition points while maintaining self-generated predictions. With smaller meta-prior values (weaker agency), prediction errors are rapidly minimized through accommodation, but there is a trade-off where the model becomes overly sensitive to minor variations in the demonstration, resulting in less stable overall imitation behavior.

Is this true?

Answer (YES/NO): NO